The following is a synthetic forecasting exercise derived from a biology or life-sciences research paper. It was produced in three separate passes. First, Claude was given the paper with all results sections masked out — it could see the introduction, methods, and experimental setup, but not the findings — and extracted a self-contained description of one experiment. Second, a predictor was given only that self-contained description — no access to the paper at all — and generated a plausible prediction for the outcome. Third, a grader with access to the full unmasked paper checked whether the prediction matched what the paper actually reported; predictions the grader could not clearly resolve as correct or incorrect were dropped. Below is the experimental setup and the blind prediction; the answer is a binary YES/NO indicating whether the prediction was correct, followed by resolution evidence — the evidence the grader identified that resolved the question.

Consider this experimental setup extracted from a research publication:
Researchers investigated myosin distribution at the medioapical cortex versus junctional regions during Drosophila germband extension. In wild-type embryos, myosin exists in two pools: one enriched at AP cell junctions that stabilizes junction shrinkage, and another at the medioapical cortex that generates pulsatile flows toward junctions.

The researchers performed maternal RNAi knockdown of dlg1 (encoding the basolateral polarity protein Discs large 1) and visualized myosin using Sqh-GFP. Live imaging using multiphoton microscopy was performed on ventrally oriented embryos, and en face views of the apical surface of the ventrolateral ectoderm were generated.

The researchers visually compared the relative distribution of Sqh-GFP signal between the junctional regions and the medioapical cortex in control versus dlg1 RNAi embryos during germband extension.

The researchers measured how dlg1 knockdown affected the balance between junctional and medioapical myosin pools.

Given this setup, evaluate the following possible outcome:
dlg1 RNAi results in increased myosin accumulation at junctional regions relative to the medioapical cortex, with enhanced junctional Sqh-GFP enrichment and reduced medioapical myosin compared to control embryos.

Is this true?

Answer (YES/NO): NO